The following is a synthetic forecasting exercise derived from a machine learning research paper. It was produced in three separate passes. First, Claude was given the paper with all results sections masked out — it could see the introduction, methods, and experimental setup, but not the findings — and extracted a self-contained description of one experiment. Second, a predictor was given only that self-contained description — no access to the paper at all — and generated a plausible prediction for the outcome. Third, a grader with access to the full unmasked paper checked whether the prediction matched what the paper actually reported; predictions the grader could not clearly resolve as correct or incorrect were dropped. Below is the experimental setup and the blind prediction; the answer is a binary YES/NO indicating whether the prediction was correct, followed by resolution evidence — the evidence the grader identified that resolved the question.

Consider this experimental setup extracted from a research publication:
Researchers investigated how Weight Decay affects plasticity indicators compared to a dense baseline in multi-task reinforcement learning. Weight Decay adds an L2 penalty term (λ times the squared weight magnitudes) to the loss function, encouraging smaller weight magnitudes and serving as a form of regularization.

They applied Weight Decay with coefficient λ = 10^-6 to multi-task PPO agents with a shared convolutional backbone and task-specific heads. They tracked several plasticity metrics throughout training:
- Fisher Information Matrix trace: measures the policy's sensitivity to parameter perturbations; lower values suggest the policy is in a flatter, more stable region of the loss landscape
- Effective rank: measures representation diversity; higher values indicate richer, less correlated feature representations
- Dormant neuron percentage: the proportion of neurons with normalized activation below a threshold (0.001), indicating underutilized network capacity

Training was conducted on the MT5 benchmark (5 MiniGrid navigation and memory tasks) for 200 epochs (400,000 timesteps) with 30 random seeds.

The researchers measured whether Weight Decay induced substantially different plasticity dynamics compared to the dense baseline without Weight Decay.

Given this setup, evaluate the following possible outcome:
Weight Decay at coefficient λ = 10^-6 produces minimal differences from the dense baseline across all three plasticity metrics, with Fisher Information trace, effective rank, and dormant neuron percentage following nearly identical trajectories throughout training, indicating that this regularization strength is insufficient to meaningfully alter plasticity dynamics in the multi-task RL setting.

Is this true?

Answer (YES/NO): YES